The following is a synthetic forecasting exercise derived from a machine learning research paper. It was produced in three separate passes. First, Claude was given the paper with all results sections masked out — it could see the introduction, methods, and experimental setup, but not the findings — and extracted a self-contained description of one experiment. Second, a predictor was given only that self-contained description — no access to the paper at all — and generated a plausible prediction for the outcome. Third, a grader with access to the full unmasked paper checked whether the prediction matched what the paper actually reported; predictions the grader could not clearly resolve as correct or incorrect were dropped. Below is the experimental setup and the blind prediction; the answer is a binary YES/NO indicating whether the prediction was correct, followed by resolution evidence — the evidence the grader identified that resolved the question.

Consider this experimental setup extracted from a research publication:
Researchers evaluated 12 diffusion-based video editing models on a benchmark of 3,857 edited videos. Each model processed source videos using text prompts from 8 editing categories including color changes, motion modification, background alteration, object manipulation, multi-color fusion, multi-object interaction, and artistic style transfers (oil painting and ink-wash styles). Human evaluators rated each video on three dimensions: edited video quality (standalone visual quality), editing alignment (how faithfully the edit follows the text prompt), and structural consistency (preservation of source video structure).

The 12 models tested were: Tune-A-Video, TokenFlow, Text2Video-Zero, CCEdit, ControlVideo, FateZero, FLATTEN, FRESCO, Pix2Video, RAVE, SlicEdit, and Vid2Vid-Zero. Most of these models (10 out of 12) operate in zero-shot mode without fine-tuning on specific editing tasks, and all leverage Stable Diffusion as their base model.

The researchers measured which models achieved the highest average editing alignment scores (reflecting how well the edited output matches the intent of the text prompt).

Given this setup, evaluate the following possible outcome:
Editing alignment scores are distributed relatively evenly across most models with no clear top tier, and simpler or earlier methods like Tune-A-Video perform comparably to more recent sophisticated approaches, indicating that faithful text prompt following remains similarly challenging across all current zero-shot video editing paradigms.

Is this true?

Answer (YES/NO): NO